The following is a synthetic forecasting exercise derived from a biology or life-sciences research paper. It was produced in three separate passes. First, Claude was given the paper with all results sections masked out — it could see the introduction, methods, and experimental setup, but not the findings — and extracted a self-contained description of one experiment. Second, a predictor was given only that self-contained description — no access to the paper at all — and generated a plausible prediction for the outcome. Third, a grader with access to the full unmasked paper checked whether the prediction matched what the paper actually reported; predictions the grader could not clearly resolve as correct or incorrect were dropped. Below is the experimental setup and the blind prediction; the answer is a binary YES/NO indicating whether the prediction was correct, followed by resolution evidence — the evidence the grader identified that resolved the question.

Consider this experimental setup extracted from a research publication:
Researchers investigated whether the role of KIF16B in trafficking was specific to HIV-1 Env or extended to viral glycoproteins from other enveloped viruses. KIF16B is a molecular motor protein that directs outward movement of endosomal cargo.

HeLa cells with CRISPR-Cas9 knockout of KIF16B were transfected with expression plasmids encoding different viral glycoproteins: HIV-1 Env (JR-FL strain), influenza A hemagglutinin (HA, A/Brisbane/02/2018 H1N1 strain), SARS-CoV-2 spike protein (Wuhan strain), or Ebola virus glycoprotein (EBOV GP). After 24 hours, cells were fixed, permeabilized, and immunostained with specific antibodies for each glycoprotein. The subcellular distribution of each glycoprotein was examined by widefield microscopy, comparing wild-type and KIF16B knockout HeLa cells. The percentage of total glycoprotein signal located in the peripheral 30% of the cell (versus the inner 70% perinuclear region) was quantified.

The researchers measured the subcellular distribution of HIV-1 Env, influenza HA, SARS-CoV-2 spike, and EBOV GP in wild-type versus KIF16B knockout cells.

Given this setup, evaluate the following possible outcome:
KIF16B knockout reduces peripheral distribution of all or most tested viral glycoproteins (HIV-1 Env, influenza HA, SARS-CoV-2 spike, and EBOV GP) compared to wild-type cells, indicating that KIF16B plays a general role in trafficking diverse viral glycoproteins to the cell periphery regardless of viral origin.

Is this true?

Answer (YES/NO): NO